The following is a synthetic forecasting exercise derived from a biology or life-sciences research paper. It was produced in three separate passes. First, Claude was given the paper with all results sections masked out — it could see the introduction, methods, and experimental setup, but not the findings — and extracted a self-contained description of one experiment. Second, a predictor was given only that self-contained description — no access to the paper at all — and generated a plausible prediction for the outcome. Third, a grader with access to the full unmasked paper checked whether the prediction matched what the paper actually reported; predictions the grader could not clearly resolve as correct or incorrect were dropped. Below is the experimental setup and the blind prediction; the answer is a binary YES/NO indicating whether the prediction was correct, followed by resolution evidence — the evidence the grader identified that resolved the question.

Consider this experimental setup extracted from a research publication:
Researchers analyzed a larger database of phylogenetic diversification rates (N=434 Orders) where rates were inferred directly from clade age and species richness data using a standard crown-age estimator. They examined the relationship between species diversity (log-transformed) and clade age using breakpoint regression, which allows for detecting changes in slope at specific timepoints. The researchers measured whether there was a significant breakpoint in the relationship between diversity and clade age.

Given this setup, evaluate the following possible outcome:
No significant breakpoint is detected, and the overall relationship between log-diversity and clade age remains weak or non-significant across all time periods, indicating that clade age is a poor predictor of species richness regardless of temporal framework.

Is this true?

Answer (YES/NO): NO